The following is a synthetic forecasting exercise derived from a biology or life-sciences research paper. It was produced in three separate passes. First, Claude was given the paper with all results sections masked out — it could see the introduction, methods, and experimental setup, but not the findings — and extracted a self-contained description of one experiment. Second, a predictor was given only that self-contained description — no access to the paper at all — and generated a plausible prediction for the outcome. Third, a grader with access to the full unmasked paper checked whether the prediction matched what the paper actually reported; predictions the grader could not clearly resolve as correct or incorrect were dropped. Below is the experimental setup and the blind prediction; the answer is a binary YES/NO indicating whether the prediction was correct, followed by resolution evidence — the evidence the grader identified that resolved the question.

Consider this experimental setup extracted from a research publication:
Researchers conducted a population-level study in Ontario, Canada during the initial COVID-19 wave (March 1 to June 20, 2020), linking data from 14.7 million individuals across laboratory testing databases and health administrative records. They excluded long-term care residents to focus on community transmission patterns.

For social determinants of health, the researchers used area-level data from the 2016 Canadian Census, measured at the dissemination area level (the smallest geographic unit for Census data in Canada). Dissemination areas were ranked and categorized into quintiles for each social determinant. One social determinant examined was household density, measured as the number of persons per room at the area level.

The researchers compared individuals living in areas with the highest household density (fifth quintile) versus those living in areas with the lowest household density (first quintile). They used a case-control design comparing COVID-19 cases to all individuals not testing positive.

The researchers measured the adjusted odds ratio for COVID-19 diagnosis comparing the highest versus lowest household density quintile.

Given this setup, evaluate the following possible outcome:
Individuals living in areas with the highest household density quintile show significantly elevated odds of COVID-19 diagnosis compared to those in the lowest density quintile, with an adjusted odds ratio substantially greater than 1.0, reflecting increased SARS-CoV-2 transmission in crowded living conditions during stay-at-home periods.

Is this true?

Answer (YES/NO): YES